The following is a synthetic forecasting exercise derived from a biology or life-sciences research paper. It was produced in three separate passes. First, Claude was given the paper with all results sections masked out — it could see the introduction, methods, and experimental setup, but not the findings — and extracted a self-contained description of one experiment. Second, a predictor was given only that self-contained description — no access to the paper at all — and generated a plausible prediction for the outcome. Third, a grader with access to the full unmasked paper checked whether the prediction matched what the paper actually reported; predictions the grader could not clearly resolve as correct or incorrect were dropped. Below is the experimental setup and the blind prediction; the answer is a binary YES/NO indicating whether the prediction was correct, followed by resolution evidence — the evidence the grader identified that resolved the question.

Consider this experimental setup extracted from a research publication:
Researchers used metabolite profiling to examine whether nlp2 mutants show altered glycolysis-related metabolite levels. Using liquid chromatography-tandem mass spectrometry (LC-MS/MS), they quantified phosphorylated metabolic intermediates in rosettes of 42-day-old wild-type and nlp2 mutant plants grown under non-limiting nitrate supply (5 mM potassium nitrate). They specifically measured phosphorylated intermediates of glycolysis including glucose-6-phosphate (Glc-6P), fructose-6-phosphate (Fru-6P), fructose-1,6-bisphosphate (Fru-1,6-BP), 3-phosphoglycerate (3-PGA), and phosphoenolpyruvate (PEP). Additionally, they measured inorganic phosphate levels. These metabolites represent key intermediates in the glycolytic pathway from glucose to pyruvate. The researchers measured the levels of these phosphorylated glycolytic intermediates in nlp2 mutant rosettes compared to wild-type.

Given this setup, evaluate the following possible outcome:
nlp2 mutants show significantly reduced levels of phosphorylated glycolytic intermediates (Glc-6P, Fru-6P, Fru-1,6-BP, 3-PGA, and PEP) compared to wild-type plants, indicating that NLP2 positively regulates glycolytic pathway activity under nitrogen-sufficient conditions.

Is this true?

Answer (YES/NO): NO